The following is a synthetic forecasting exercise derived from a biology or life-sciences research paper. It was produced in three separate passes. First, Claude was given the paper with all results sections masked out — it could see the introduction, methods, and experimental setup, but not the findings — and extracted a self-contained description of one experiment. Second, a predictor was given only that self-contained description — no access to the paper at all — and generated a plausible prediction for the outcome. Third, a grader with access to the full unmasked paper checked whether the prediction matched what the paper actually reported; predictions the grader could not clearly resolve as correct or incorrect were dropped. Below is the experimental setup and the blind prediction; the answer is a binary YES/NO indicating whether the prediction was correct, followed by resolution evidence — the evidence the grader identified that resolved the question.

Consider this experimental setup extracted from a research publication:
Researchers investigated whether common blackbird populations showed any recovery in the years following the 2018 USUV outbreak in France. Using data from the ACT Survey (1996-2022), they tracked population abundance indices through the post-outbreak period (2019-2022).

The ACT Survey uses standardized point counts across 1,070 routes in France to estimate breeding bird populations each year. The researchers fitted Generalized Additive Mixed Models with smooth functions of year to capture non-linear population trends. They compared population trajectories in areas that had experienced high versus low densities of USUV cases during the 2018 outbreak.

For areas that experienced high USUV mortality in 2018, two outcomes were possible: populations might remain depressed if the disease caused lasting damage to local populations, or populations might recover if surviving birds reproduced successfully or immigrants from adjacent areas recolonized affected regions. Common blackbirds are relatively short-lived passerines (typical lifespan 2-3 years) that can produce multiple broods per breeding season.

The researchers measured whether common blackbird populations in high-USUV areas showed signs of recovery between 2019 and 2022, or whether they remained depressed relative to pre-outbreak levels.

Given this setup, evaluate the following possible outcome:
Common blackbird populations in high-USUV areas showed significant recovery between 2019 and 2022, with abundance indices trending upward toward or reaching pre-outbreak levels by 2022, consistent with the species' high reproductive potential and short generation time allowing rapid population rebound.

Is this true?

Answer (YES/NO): NO